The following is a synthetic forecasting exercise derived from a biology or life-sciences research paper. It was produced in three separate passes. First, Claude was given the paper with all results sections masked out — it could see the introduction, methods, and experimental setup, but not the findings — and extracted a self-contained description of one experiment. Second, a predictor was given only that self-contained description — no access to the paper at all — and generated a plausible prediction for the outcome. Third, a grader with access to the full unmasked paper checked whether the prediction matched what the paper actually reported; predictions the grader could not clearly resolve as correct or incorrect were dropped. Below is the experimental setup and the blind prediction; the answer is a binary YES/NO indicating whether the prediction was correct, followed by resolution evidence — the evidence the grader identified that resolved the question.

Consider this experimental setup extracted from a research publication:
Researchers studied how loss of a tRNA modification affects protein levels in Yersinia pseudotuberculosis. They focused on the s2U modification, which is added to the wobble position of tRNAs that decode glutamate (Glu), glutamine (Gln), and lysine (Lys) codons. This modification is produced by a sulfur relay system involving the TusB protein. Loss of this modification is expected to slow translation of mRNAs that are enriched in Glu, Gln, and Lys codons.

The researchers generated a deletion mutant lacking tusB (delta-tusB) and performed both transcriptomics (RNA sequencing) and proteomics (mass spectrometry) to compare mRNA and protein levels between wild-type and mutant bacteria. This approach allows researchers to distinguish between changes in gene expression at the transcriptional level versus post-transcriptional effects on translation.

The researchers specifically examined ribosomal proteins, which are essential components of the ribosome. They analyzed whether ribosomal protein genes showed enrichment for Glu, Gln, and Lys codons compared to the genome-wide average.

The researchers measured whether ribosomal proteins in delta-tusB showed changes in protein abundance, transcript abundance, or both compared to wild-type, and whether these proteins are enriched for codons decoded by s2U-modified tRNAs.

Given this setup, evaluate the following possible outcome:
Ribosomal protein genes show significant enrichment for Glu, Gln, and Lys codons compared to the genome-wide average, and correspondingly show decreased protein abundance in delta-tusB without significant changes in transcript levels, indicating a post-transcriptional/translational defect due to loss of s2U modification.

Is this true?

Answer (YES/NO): YES